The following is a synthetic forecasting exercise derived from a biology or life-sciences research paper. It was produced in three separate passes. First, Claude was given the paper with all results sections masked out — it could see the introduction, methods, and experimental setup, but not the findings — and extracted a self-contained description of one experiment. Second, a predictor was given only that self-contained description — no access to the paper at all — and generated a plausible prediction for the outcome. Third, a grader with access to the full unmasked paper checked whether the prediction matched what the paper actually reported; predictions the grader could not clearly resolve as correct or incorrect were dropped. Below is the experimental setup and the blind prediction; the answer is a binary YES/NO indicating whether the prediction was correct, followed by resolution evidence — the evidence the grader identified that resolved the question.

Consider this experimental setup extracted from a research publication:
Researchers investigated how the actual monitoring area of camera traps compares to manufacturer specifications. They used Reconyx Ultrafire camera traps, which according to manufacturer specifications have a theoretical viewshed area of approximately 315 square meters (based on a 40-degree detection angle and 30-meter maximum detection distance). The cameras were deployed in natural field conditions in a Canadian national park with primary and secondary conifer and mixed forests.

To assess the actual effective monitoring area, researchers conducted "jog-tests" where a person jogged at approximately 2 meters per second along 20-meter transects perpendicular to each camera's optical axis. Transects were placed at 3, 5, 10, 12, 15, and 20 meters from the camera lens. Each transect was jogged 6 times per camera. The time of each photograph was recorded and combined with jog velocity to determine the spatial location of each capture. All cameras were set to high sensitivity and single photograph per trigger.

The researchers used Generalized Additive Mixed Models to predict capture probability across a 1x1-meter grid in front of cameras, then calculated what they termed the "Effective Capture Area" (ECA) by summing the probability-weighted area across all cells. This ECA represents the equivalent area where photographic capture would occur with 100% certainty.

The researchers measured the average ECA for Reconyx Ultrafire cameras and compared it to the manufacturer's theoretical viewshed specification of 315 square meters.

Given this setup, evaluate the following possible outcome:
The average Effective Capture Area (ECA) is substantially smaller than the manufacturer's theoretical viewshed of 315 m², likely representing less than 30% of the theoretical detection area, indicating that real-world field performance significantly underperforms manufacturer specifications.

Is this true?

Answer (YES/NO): YES